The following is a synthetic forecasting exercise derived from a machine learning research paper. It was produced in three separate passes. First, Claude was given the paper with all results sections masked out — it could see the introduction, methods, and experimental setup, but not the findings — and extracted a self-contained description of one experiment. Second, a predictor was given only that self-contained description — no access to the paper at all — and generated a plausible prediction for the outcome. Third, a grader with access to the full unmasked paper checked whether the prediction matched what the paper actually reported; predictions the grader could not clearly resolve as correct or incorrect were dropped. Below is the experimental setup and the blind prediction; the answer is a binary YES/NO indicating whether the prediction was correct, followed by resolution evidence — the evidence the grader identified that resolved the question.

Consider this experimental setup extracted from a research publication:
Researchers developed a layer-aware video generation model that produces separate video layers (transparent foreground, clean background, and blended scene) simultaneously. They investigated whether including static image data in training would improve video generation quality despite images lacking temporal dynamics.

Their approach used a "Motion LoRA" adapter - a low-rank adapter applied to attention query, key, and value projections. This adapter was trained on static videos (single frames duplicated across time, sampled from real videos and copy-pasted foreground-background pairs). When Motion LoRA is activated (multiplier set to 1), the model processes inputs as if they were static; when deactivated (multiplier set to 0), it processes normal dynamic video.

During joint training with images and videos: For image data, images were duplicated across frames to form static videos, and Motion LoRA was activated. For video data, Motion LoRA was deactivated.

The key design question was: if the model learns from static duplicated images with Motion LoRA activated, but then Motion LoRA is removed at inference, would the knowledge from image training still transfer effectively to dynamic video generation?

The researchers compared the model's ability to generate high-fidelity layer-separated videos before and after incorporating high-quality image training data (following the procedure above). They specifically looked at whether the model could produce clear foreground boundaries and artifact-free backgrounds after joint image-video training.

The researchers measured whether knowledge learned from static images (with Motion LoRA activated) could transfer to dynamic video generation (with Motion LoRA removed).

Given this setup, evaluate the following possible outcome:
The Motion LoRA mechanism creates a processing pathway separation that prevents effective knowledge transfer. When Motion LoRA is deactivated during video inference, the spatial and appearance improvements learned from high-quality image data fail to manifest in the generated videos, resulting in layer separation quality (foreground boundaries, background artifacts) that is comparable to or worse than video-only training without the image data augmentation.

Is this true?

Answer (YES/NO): NO